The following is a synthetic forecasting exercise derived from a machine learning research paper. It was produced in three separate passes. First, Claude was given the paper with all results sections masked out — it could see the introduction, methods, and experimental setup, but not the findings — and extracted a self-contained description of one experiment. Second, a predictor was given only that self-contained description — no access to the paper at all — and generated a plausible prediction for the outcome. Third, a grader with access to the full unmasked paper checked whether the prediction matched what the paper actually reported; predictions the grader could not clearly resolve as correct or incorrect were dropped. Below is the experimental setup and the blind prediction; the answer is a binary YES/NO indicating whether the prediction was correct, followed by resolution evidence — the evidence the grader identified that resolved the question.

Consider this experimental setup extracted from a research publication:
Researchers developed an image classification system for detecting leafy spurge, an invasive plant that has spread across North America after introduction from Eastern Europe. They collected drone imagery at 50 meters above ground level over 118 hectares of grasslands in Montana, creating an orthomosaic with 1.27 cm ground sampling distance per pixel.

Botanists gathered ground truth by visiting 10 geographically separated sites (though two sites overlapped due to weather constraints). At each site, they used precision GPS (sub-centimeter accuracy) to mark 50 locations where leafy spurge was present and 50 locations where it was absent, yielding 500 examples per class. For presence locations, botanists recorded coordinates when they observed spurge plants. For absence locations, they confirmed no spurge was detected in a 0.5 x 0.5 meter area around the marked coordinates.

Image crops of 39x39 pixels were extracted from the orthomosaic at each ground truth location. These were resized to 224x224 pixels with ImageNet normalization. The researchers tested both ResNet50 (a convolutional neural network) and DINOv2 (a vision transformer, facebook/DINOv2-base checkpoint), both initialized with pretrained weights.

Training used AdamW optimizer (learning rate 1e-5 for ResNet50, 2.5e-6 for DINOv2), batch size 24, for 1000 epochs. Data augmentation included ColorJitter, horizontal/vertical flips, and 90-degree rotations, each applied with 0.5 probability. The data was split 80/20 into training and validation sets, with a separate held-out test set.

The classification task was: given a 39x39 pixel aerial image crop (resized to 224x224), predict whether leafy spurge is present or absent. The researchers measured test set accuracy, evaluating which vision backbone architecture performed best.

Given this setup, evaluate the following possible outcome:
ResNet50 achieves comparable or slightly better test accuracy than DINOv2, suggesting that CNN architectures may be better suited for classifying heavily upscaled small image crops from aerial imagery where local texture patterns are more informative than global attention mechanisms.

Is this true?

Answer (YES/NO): NO